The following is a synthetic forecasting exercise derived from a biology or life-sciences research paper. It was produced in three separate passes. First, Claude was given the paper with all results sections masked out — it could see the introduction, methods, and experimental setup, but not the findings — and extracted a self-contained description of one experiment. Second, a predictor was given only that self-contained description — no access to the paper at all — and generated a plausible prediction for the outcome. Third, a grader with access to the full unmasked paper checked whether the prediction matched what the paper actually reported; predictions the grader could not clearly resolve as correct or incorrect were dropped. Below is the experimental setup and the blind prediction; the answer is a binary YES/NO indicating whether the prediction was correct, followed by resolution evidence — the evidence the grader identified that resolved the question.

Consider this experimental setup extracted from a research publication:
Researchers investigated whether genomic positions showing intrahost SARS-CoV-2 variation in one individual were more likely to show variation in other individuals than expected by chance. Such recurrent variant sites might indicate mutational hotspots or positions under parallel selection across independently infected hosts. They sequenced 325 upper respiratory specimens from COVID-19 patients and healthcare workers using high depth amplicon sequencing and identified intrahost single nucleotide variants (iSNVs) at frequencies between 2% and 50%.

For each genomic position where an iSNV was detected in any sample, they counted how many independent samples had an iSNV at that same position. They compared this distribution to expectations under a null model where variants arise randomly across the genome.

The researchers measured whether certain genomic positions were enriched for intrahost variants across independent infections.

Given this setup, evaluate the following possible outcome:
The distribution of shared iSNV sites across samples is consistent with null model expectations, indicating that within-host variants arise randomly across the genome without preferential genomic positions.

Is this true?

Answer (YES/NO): NO